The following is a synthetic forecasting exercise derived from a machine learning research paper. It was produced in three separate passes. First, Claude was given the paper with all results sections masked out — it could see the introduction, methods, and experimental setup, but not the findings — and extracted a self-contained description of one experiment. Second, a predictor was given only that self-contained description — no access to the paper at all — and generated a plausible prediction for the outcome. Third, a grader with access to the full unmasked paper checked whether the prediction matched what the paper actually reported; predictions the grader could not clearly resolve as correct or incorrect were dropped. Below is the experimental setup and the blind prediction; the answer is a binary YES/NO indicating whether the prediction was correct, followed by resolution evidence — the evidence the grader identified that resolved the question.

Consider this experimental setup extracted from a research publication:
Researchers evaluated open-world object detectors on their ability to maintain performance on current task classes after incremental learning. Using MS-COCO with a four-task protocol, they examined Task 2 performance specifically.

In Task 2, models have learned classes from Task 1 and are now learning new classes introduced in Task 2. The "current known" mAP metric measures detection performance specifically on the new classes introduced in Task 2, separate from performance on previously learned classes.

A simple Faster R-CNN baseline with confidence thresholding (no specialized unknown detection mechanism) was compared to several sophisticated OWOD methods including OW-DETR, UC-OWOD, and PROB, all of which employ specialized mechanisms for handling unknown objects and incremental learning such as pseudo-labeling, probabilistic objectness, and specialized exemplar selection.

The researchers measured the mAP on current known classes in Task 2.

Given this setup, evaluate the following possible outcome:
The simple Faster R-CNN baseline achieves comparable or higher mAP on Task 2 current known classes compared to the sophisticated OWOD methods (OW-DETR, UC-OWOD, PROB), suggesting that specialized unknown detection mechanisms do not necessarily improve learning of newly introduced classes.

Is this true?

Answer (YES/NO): YES